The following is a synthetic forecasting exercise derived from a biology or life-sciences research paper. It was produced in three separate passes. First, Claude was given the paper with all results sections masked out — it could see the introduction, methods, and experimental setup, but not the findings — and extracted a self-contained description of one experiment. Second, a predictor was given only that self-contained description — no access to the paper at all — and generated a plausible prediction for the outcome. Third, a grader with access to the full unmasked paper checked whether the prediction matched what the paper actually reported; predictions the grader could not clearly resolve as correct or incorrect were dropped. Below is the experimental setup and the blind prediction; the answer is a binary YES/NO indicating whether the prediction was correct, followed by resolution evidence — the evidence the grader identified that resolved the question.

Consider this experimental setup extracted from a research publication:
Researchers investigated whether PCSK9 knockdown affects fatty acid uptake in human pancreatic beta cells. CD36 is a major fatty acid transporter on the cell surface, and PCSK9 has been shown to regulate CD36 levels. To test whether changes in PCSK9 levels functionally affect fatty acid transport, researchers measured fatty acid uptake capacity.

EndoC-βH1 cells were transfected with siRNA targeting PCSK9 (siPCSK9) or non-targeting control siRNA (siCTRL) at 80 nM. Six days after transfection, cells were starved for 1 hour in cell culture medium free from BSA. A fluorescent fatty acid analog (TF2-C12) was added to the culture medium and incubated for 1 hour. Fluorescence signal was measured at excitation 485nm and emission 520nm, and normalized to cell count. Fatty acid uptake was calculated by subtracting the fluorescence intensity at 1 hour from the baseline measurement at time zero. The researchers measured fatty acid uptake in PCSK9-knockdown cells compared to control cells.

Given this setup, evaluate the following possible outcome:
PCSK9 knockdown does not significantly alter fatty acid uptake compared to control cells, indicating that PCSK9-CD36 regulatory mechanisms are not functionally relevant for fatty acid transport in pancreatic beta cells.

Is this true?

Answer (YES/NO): NO